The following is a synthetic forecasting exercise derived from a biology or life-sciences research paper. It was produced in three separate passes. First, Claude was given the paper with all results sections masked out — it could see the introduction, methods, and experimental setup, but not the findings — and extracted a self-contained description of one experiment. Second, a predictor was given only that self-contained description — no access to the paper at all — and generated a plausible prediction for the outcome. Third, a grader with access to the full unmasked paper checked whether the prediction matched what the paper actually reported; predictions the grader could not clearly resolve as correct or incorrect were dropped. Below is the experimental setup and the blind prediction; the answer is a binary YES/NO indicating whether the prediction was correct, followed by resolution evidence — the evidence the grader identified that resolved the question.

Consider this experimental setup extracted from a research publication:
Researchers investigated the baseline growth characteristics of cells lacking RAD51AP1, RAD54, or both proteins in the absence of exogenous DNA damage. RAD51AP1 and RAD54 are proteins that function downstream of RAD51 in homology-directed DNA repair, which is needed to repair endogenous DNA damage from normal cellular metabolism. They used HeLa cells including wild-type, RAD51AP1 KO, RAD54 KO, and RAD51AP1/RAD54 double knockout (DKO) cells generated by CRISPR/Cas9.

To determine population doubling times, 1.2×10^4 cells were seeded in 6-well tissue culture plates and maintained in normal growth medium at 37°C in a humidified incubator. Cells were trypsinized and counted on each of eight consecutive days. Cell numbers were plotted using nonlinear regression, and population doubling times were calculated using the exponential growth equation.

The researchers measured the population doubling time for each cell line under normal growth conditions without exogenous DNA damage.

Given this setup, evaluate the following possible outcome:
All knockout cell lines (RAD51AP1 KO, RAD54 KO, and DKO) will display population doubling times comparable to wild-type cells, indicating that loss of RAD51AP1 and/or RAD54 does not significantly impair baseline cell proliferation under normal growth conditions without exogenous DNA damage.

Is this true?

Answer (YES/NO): YES